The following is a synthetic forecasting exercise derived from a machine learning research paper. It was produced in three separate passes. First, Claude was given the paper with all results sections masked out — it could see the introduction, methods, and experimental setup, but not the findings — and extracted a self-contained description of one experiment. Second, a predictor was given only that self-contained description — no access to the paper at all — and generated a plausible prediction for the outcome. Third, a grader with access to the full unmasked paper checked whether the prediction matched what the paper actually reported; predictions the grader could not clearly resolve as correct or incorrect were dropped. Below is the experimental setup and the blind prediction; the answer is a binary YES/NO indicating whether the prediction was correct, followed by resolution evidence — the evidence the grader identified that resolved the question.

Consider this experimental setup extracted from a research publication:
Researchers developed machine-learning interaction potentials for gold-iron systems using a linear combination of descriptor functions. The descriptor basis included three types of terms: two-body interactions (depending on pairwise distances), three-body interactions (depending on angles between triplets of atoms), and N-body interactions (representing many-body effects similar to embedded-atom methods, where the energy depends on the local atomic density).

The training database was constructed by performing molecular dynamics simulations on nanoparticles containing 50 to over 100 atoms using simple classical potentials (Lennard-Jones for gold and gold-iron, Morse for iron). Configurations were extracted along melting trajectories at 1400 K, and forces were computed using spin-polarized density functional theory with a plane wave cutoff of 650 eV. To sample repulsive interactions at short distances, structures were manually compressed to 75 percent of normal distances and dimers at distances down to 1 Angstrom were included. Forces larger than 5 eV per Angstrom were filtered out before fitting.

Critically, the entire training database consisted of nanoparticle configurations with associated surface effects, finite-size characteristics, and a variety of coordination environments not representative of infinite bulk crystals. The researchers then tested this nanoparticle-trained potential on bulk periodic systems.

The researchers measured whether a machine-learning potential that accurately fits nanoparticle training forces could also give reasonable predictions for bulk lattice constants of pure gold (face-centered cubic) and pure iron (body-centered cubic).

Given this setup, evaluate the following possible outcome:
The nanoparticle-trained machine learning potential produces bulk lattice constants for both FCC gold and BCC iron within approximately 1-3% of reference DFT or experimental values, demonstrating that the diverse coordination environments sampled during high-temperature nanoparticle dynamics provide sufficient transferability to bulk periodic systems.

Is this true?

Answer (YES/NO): YES